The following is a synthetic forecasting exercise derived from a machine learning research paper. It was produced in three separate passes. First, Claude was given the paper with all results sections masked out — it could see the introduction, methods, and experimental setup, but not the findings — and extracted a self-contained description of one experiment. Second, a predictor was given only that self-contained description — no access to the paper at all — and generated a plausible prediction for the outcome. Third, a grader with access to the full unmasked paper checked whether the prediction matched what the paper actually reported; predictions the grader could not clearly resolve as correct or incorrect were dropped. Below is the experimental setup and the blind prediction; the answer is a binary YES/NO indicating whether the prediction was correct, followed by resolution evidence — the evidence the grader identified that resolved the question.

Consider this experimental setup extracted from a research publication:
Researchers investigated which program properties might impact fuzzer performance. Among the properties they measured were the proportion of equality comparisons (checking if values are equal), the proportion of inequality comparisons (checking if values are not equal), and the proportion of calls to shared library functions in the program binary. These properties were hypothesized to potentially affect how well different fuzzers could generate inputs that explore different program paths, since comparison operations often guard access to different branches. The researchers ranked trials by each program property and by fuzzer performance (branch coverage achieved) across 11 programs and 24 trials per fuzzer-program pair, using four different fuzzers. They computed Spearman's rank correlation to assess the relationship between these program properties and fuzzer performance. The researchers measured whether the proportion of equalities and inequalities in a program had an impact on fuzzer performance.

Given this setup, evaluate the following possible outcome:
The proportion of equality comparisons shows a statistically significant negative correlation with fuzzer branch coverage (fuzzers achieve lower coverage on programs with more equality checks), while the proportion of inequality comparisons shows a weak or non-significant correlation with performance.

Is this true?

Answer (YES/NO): NO